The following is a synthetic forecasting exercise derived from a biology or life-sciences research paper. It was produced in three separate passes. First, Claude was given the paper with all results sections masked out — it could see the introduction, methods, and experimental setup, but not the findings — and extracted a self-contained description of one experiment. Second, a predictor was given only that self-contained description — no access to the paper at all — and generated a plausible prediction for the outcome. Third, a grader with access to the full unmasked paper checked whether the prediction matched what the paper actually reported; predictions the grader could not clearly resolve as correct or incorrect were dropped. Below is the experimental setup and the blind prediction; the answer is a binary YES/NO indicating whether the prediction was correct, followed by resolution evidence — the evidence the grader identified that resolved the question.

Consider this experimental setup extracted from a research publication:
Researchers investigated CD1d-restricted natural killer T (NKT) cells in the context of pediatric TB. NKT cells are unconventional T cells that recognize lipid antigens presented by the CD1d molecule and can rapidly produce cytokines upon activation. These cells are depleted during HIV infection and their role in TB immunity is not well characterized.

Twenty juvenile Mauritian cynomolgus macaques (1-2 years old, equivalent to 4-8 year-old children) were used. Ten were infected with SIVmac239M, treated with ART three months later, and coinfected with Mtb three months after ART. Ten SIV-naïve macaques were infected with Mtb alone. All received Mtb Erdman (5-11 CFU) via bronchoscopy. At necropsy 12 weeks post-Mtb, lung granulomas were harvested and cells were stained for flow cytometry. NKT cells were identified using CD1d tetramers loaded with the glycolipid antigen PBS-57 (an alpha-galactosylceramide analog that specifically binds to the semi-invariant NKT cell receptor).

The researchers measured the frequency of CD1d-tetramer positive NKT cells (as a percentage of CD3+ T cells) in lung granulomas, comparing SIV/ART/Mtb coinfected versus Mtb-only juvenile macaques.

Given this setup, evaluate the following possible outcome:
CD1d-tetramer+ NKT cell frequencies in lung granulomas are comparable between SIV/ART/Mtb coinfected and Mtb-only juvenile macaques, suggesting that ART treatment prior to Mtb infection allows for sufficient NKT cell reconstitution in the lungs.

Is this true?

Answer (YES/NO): YES